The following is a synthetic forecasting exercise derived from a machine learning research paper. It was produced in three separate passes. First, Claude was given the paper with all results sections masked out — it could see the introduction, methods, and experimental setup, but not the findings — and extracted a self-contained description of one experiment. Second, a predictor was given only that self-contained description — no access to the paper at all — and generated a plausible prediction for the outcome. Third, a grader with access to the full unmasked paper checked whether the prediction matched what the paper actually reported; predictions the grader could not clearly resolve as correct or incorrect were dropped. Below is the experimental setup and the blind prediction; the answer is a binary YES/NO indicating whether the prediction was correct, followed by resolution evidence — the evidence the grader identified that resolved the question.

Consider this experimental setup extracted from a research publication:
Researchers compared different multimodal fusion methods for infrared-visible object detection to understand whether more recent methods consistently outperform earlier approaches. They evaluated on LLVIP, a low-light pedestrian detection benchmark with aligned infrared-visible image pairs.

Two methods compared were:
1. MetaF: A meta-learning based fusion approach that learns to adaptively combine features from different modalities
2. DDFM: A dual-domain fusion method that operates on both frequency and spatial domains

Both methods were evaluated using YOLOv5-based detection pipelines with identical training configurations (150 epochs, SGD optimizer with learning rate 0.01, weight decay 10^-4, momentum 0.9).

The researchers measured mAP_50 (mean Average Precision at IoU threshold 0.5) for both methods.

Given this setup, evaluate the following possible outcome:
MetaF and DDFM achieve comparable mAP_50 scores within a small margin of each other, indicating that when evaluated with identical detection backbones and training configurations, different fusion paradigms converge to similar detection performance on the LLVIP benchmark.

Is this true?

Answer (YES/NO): NO